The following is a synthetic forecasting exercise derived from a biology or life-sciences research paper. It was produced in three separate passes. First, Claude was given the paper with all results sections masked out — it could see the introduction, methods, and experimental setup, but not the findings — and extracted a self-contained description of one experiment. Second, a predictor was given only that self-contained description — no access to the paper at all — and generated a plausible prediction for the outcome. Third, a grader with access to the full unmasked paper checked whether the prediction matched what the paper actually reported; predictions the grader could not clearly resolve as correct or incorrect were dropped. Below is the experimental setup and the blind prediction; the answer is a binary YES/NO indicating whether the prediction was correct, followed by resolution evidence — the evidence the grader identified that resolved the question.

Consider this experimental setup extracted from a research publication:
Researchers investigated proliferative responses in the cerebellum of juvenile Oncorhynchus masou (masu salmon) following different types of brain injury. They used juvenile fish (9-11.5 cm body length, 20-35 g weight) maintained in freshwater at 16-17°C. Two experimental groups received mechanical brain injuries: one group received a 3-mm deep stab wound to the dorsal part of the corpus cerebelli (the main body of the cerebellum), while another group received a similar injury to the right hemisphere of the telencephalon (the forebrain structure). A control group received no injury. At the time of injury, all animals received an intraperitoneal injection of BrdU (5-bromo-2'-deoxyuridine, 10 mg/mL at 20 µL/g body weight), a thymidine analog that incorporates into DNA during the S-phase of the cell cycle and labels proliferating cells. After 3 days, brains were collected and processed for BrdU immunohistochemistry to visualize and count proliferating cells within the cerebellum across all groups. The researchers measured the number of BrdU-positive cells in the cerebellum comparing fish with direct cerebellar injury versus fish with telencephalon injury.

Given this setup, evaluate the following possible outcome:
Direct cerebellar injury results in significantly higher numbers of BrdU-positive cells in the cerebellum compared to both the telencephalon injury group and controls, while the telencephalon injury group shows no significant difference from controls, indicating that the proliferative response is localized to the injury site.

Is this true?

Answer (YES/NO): NO